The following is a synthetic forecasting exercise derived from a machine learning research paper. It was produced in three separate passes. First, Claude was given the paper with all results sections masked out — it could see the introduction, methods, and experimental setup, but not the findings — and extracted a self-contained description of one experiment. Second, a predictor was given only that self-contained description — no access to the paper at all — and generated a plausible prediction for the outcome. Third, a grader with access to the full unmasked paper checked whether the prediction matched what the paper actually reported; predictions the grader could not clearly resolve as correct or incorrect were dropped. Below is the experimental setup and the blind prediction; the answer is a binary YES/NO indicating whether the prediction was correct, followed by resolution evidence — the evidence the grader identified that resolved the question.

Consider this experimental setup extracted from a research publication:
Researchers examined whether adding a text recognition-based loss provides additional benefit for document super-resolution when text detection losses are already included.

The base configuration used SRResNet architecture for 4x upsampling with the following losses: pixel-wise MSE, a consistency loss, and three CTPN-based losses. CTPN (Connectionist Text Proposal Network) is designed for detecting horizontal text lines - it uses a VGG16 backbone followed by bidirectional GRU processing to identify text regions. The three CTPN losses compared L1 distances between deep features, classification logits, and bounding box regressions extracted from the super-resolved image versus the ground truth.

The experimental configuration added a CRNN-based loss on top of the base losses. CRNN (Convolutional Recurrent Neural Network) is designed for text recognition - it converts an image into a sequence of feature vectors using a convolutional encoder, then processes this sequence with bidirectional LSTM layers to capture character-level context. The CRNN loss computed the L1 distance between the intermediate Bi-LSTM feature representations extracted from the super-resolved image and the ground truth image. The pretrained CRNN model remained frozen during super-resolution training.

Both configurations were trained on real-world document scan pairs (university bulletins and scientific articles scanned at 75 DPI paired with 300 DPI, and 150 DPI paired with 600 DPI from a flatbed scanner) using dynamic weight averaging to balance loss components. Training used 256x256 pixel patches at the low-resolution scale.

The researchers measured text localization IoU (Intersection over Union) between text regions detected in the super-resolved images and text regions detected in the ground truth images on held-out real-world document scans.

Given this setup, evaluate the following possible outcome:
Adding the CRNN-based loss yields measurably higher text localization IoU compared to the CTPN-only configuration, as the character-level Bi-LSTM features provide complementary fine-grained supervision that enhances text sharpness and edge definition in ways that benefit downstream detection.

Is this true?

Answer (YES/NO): NO